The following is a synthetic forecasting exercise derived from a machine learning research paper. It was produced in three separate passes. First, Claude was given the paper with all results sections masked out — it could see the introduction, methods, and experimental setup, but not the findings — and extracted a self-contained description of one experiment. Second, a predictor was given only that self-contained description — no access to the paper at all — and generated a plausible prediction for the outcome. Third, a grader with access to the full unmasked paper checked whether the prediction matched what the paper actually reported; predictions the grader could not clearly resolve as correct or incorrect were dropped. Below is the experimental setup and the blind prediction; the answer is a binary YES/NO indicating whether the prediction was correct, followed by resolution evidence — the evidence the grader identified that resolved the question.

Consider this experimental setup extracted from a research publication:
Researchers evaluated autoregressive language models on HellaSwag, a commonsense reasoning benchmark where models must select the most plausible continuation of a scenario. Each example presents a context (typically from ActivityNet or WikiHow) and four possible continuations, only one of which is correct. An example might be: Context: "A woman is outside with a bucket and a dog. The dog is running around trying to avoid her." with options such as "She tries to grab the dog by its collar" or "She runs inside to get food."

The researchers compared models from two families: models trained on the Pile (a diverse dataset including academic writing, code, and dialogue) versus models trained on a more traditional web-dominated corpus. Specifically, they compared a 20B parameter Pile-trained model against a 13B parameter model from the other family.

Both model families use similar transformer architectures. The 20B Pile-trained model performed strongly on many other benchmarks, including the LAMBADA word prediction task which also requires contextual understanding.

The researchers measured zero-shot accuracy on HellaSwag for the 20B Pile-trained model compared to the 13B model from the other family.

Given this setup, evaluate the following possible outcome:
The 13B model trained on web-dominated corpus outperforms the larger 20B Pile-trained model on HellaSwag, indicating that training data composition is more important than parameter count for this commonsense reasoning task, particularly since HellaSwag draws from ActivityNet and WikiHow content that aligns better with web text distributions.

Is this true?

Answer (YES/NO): NO